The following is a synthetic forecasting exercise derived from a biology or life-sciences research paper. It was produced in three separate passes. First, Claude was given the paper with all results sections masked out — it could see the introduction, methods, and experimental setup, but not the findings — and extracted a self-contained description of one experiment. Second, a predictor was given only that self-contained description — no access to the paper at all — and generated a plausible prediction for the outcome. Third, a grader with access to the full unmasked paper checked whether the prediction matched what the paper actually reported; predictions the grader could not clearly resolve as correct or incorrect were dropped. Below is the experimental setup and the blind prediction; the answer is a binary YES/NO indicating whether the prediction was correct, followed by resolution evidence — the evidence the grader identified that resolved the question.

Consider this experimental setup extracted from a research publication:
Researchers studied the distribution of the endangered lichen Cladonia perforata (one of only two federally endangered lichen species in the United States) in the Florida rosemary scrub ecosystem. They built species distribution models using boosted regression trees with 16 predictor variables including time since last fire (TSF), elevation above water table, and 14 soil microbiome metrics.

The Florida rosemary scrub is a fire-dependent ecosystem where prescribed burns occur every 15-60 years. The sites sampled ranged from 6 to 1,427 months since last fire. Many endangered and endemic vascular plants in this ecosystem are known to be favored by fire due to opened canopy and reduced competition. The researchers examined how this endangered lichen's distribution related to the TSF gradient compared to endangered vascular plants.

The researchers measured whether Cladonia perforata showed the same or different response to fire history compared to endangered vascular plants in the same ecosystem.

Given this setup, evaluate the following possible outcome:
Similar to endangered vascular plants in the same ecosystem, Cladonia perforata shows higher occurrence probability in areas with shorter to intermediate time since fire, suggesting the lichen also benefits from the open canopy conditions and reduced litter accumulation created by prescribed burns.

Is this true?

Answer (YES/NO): NO